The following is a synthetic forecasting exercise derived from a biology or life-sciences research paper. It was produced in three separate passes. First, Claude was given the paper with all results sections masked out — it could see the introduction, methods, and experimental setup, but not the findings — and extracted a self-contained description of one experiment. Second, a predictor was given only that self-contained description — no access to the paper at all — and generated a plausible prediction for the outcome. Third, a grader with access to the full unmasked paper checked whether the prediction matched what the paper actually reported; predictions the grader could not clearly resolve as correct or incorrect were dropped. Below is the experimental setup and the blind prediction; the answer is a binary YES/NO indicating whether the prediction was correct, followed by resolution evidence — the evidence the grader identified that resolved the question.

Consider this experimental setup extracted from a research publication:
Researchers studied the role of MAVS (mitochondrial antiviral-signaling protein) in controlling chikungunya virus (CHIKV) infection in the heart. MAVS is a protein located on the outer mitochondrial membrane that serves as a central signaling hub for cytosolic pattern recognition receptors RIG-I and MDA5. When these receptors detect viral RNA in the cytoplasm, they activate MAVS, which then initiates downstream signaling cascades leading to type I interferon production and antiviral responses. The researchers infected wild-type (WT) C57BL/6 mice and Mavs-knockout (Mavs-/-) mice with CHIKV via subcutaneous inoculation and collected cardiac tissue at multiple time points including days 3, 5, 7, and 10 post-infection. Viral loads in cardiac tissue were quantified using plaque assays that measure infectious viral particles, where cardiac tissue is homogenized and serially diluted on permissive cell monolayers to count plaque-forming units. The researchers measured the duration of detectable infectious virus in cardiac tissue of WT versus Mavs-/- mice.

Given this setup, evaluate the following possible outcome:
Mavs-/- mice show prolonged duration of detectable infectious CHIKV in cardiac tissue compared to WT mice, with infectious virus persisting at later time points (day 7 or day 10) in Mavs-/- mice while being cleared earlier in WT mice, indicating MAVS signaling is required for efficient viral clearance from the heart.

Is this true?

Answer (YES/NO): YES